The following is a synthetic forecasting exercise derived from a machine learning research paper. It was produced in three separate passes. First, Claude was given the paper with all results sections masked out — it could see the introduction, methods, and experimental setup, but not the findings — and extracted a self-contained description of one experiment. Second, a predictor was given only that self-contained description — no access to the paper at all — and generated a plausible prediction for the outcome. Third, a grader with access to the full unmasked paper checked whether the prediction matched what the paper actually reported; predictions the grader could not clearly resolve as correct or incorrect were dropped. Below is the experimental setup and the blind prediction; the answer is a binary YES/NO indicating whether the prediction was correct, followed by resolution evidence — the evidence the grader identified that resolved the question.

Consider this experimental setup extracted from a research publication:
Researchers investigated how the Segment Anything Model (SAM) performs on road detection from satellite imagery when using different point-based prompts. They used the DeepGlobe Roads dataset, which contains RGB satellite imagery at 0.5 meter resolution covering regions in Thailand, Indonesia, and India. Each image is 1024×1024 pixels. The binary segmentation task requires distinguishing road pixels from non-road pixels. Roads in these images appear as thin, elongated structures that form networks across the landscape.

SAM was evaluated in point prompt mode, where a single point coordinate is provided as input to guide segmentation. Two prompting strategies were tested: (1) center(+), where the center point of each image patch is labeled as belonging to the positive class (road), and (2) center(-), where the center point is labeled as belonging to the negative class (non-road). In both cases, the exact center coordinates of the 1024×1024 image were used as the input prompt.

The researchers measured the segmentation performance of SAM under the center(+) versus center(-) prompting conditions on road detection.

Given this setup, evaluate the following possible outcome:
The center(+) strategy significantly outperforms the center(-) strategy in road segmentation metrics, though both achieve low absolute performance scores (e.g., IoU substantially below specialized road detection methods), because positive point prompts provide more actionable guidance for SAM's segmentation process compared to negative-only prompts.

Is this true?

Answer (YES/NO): NO